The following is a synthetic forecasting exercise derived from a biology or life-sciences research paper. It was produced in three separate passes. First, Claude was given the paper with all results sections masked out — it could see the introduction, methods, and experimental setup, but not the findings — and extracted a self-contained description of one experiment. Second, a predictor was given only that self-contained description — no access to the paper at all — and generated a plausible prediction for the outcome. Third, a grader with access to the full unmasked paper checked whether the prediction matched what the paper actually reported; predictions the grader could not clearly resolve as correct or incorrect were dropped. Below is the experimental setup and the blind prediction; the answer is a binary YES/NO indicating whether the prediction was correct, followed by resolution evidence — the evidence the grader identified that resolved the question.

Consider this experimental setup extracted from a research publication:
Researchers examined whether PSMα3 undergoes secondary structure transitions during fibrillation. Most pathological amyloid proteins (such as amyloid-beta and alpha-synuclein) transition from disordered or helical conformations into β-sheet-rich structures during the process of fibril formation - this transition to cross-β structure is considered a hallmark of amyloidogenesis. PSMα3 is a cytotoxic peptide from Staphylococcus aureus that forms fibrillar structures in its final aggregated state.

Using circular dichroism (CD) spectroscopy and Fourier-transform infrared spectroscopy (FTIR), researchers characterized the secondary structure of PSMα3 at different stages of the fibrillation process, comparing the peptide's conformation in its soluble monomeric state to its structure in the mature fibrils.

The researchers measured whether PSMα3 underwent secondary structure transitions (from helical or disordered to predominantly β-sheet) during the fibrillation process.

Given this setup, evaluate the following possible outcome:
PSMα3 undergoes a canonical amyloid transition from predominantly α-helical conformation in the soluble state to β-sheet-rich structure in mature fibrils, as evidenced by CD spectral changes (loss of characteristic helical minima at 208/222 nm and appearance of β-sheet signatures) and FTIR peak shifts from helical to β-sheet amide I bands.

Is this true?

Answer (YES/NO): NO